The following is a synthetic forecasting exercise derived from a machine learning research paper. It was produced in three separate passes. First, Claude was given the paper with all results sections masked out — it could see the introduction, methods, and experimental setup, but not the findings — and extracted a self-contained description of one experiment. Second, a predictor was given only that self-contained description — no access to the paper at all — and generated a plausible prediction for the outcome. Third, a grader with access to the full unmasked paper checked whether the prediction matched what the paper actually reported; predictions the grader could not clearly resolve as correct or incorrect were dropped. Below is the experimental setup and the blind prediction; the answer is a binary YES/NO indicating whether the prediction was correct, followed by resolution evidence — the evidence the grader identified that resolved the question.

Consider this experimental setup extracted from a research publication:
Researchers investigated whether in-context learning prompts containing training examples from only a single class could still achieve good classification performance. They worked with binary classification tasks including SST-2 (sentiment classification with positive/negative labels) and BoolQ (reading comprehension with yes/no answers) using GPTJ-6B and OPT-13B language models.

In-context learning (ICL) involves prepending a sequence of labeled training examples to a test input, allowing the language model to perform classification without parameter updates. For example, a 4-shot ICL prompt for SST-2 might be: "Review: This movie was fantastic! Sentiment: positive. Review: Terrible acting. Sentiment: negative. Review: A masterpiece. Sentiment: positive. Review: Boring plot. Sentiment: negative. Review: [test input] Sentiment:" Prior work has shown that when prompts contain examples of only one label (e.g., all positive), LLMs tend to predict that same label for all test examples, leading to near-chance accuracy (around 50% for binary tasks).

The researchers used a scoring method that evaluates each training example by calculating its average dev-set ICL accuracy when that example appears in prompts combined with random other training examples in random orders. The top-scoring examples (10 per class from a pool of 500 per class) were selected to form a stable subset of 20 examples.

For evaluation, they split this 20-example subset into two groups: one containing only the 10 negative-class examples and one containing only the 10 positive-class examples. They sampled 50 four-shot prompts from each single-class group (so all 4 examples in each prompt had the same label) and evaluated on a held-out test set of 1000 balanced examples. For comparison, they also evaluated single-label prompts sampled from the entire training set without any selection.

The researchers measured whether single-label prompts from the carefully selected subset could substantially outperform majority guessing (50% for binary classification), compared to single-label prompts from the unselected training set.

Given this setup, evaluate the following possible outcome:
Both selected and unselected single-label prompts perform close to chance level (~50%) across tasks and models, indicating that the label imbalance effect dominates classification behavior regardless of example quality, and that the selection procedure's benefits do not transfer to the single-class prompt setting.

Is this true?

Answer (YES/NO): NO